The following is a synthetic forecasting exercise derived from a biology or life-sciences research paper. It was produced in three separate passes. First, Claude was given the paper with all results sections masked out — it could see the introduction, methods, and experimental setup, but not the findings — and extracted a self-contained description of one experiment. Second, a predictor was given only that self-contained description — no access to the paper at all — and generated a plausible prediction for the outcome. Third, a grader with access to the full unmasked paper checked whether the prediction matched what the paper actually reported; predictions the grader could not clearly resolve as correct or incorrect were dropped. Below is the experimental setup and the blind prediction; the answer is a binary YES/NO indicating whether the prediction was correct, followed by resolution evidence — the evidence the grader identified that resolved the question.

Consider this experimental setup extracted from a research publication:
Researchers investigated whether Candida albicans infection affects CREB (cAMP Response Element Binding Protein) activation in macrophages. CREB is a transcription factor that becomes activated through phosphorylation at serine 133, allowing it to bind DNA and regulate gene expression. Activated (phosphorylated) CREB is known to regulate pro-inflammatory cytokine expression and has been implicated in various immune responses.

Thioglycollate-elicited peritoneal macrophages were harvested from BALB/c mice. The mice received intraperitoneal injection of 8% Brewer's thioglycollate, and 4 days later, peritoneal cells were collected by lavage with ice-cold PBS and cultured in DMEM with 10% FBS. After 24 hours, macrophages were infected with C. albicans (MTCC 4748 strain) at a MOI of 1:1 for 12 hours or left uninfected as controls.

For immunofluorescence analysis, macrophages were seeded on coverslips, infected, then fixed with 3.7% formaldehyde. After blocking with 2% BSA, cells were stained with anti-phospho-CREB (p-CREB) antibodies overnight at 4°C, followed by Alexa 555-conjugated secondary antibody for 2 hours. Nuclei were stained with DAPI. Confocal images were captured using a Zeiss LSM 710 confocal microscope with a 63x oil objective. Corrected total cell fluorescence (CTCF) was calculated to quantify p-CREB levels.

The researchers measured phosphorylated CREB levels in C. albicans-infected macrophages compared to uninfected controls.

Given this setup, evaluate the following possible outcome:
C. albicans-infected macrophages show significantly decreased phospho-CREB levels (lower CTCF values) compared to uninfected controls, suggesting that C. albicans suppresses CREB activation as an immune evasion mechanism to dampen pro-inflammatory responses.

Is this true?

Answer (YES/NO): NO